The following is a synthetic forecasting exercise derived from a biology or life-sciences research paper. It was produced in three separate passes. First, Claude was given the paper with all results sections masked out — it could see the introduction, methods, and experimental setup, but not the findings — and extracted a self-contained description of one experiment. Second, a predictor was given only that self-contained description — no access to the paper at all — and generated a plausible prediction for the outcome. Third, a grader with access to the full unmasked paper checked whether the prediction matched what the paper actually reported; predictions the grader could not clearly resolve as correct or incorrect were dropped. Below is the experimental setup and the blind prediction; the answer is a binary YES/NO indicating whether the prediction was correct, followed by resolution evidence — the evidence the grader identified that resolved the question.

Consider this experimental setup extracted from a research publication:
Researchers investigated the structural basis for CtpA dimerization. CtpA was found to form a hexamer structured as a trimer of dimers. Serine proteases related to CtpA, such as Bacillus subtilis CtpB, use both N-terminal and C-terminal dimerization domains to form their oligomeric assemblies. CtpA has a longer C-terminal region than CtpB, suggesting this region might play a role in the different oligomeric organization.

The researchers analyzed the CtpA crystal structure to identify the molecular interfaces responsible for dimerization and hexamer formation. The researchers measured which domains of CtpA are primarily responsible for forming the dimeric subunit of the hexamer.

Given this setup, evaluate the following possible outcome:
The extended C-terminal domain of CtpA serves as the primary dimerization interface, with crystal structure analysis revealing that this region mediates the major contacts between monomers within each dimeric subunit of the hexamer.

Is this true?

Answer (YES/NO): NO